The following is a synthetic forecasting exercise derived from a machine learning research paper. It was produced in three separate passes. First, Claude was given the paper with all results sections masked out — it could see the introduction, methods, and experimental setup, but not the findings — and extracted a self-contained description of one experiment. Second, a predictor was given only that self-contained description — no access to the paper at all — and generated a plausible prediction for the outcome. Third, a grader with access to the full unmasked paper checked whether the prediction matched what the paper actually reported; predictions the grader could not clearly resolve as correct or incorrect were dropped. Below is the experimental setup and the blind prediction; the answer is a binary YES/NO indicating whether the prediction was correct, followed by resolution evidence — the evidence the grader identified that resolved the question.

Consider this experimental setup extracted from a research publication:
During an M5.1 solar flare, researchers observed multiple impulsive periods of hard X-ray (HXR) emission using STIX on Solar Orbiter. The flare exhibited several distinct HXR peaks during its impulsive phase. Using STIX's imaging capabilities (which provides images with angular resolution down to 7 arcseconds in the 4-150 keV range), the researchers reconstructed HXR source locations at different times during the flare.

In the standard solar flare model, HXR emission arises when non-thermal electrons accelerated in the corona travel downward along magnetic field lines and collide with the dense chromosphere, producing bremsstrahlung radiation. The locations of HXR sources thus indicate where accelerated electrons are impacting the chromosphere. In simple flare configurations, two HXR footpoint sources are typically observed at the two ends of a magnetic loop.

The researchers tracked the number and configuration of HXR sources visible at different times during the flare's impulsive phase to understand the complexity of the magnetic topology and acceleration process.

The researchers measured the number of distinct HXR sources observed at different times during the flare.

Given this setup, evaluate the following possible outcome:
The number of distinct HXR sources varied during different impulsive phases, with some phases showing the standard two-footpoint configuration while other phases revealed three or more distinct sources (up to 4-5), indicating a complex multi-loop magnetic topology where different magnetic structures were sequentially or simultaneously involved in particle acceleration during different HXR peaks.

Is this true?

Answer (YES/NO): NO